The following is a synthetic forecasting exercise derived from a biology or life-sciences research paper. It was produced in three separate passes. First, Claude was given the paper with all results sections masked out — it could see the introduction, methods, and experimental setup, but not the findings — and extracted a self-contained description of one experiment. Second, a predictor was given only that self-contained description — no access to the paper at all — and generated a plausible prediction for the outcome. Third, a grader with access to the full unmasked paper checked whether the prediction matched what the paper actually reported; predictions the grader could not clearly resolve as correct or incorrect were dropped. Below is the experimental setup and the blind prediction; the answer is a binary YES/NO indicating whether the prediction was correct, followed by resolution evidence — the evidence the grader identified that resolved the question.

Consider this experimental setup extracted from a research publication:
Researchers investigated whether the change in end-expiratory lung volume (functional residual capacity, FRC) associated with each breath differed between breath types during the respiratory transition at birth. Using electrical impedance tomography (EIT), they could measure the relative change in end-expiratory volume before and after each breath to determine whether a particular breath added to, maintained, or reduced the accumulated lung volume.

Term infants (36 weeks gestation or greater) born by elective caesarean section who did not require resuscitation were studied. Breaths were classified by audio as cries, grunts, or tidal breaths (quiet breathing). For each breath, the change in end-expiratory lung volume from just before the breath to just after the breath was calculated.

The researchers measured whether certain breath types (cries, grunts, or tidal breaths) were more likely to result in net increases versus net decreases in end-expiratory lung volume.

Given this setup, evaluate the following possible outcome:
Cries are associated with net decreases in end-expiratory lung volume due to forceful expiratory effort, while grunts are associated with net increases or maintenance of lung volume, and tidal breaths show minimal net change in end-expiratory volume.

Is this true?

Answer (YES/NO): NO